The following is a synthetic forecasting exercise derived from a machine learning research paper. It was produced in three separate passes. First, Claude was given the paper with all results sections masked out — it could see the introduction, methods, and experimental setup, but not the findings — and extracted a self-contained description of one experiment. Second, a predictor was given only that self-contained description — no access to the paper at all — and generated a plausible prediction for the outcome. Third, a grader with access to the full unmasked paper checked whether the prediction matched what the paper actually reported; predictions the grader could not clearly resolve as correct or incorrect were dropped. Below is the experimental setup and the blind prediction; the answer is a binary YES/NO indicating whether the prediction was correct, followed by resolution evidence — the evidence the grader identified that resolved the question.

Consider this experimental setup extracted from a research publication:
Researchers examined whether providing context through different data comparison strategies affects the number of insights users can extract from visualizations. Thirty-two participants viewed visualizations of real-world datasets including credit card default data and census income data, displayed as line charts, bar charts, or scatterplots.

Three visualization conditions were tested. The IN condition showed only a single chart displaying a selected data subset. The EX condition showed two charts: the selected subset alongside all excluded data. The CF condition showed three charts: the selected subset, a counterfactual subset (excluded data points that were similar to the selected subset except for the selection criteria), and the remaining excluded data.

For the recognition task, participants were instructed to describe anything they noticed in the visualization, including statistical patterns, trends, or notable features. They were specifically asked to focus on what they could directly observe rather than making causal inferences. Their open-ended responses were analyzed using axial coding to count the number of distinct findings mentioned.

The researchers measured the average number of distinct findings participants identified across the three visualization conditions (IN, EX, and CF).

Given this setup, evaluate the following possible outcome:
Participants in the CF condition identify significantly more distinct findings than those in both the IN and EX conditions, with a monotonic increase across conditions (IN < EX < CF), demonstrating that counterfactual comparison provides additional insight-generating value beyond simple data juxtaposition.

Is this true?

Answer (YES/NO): NO